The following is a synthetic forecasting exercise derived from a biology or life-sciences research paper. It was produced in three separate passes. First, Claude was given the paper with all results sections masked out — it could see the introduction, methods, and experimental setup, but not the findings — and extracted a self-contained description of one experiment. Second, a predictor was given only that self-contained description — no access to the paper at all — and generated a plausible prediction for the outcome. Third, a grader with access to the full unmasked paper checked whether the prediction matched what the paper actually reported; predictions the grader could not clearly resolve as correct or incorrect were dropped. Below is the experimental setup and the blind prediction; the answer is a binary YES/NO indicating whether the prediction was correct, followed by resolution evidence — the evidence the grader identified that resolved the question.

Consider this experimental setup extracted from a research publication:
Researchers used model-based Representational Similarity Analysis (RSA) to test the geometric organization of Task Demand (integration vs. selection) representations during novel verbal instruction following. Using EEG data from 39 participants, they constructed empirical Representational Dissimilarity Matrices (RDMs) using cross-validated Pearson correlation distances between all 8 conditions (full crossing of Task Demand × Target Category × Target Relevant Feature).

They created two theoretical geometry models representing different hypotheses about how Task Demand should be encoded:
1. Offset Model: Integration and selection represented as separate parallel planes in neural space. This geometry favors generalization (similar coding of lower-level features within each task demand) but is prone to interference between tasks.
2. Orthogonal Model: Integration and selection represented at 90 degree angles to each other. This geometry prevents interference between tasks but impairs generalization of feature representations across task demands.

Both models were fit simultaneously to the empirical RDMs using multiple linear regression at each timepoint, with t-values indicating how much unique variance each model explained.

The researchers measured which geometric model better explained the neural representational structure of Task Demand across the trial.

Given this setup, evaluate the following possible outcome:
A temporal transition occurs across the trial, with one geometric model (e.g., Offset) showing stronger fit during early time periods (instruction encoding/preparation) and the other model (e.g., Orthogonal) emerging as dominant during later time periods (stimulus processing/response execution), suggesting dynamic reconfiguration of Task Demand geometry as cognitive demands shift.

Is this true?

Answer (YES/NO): NO